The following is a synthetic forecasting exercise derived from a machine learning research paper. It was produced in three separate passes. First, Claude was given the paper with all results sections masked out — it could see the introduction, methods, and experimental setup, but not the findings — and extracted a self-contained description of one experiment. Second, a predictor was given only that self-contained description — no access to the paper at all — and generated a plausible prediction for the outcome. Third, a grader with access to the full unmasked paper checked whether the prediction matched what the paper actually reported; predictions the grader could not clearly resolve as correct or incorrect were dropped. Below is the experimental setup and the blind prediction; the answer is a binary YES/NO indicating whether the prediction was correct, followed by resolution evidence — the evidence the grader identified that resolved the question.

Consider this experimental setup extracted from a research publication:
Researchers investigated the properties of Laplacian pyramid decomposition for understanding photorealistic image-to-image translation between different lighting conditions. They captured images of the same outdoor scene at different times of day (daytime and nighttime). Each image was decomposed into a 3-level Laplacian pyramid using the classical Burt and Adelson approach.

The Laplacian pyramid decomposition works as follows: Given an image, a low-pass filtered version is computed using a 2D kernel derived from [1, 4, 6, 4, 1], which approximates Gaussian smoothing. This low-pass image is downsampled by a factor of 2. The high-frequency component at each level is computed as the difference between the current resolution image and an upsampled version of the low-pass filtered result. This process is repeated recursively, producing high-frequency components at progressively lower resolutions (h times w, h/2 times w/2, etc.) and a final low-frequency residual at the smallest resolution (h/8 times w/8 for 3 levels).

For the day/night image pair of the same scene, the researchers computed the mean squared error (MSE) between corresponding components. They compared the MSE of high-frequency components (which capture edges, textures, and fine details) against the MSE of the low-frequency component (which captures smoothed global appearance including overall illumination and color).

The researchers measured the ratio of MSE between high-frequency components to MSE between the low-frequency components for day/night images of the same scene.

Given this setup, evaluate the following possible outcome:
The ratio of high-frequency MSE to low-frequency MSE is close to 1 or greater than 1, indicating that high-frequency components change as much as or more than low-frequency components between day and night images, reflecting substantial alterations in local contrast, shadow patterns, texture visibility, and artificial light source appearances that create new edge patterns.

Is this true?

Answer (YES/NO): NO